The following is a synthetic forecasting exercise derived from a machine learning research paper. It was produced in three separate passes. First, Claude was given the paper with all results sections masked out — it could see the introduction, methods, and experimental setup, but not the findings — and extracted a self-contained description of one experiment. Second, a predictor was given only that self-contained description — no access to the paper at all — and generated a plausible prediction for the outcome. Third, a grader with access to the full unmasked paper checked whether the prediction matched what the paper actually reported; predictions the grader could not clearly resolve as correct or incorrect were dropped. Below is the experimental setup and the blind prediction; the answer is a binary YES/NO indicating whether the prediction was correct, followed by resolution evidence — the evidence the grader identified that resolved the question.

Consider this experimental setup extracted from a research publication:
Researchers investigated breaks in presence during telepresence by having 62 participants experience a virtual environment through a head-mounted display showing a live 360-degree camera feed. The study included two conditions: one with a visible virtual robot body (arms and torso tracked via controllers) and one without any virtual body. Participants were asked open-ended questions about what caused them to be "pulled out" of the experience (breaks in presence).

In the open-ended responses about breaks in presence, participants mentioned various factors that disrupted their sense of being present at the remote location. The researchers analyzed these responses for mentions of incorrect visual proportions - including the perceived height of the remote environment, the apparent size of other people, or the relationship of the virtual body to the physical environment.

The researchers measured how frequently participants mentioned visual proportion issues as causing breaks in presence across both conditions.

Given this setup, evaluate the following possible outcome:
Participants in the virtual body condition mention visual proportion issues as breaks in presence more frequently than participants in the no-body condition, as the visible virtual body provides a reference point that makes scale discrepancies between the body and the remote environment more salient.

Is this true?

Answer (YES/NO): NO